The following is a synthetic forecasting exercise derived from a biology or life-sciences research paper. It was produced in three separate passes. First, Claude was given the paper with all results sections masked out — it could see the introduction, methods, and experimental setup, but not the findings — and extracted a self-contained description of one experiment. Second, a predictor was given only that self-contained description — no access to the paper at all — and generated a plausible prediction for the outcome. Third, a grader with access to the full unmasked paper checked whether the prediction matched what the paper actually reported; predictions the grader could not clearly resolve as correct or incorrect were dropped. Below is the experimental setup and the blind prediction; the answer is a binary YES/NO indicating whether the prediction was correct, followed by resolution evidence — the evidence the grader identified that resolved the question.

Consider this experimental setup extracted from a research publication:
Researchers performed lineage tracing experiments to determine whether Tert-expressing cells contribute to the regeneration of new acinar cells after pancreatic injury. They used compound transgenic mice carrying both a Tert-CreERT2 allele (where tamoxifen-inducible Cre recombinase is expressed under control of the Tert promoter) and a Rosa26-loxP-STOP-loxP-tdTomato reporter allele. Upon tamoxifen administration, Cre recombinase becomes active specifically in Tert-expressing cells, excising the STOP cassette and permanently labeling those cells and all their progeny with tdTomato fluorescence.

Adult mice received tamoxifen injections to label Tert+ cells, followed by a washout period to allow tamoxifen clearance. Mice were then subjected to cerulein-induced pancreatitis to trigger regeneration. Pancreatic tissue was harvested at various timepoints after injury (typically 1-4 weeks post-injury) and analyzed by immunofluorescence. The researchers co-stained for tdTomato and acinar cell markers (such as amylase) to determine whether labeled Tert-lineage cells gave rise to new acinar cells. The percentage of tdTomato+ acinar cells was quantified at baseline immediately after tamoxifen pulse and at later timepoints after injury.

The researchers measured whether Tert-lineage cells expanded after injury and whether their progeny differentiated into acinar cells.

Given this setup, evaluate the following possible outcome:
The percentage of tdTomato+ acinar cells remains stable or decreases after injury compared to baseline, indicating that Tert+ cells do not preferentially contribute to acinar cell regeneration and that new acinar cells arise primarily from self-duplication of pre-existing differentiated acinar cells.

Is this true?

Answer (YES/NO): NO